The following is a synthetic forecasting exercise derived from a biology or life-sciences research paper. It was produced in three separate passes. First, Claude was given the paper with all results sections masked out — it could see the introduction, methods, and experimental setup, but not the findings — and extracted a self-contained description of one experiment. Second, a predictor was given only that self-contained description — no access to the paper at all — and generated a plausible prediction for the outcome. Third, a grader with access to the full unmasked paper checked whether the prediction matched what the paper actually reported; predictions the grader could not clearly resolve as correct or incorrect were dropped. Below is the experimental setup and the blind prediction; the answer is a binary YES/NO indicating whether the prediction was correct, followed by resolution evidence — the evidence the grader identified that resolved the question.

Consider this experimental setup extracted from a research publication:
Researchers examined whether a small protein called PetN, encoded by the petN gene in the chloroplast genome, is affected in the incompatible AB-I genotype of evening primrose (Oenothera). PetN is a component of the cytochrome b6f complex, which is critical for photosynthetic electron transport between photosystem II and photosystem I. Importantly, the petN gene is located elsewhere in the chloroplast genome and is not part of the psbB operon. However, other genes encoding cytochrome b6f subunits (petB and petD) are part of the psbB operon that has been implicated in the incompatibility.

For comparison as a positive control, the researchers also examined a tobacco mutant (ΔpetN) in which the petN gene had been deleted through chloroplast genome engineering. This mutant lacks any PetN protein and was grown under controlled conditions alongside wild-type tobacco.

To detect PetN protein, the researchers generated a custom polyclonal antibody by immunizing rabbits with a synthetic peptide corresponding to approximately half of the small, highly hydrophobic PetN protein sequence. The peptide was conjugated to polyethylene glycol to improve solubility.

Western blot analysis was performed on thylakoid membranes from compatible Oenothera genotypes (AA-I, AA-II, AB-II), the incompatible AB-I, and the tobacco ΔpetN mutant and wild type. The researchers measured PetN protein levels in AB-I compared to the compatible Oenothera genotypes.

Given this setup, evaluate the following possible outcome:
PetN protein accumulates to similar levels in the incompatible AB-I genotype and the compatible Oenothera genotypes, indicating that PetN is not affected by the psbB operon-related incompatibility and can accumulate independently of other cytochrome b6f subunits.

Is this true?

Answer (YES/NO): NO